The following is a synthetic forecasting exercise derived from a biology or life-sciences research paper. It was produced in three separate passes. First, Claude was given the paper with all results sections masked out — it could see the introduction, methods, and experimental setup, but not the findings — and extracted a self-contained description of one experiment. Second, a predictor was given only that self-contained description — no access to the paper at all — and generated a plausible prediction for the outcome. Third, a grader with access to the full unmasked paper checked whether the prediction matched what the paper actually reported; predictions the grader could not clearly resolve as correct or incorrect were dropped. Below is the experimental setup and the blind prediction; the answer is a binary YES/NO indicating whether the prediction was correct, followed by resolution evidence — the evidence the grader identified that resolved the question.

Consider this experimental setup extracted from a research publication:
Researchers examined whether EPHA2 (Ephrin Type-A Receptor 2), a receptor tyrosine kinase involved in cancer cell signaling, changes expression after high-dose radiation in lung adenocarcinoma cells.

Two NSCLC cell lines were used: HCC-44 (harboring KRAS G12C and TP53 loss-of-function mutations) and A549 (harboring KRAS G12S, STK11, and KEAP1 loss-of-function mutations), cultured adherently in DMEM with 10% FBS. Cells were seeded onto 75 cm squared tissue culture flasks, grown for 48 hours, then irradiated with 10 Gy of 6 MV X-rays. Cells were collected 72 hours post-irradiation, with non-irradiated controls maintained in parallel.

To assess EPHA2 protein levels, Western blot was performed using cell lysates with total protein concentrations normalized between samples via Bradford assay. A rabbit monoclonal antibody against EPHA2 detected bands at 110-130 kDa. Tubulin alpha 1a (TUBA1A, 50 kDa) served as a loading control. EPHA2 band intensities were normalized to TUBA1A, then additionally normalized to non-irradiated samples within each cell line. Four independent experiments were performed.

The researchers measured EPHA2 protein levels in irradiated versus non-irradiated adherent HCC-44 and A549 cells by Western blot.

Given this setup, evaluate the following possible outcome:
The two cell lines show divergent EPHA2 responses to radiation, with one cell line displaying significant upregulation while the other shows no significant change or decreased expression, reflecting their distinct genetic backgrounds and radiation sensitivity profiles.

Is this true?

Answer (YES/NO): NO